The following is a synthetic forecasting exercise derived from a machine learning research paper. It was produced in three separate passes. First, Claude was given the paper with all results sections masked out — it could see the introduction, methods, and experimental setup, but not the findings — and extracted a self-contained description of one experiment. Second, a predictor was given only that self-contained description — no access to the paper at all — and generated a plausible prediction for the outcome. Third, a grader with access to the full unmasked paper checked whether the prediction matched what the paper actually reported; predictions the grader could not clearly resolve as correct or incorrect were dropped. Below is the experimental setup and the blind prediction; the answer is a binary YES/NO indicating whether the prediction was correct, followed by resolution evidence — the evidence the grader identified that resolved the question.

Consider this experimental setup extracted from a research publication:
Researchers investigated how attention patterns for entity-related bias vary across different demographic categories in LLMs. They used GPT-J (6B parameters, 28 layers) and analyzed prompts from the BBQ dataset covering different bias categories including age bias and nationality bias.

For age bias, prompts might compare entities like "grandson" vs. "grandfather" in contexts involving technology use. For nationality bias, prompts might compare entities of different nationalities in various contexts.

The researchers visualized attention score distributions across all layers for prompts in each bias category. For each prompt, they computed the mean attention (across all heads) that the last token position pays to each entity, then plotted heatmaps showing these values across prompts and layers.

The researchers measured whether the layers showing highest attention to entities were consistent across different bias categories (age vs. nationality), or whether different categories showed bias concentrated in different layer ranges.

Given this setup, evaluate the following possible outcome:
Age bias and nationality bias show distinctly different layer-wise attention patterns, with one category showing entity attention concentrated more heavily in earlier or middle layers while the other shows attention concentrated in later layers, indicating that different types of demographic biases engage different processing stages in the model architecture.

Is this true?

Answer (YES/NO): NO